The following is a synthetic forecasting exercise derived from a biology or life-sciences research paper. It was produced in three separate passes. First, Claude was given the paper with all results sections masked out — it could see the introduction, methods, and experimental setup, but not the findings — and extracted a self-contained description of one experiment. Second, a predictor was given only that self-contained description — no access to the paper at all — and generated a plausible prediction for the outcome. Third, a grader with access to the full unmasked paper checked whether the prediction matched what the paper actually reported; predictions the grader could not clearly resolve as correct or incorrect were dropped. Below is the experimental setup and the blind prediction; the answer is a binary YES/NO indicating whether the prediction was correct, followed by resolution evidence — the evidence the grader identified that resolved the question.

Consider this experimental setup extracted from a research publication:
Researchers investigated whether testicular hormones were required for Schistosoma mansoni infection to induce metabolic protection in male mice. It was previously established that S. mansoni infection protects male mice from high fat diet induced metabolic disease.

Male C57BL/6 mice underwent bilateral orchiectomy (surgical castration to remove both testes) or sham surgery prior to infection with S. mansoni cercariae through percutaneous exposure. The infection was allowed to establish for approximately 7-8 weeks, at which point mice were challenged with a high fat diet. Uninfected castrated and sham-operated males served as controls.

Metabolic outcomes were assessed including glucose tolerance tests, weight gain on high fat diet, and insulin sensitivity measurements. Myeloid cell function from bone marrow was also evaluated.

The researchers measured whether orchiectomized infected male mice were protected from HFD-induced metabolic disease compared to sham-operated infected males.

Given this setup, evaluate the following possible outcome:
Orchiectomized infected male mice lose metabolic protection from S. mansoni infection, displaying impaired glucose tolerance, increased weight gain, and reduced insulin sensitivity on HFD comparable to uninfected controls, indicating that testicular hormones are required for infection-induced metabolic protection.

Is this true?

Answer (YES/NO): NO